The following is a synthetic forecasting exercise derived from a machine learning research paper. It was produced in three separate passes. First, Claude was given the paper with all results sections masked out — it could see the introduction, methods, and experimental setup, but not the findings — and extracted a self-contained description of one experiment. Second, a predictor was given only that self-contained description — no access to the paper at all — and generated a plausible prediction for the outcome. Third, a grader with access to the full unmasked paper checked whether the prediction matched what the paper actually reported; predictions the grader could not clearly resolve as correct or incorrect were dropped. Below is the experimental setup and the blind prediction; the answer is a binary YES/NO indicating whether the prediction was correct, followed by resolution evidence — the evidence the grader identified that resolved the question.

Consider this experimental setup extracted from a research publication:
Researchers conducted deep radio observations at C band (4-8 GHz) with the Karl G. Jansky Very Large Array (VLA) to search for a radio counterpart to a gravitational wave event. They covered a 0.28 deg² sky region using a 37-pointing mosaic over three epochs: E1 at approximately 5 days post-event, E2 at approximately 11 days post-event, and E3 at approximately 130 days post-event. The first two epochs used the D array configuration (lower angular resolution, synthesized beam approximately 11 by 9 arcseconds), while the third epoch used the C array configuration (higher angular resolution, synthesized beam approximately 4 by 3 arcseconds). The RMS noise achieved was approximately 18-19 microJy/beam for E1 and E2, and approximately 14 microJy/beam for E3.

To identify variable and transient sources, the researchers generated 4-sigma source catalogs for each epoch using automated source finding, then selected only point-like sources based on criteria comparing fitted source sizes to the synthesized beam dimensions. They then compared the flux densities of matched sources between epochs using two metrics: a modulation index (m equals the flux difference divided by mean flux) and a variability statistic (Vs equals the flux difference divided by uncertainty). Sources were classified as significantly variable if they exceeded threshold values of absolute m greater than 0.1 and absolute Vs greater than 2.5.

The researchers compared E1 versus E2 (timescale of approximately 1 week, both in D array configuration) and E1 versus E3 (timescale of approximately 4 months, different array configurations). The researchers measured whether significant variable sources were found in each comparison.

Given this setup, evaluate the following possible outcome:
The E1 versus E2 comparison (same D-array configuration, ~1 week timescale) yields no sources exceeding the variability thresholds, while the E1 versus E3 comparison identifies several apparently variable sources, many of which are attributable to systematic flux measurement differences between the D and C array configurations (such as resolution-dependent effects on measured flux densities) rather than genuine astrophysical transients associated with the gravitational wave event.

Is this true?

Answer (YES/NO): NO